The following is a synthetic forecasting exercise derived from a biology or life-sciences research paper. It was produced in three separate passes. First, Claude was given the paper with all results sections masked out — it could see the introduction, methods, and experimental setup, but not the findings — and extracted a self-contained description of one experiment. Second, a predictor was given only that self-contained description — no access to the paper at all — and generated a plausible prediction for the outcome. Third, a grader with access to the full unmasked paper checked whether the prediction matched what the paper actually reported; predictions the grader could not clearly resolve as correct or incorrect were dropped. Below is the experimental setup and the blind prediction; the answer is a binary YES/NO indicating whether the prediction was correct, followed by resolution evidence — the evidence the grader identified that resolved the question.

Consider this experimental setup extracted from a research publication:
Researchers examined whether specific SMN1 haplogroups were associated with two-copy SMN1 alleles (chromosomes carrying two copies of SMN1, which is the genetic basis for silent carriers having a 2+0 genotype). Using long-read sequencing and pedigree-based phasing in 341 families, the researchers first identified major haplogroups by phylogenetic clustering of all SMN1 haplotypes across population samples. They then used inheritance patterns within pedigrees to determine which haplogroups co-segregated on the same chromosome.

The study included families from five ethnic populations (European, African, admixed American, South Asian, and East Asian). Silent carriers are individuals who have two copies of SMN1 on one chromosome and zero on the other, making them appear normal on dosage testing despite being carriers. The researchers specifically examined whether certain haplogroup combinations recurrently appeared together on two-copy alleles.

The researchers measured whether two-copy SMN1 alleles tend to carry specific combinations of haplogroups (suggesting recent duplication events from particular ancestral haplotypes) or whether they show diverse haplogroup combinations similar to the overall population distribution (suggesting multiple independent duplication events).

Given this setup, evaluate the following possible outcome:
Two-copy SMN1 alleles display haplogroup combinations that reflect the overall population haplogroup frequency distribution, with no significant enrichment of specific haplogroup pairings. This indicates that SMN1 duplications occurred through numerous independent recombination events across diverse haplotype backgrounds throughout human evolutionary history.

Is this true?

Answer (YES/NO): NO